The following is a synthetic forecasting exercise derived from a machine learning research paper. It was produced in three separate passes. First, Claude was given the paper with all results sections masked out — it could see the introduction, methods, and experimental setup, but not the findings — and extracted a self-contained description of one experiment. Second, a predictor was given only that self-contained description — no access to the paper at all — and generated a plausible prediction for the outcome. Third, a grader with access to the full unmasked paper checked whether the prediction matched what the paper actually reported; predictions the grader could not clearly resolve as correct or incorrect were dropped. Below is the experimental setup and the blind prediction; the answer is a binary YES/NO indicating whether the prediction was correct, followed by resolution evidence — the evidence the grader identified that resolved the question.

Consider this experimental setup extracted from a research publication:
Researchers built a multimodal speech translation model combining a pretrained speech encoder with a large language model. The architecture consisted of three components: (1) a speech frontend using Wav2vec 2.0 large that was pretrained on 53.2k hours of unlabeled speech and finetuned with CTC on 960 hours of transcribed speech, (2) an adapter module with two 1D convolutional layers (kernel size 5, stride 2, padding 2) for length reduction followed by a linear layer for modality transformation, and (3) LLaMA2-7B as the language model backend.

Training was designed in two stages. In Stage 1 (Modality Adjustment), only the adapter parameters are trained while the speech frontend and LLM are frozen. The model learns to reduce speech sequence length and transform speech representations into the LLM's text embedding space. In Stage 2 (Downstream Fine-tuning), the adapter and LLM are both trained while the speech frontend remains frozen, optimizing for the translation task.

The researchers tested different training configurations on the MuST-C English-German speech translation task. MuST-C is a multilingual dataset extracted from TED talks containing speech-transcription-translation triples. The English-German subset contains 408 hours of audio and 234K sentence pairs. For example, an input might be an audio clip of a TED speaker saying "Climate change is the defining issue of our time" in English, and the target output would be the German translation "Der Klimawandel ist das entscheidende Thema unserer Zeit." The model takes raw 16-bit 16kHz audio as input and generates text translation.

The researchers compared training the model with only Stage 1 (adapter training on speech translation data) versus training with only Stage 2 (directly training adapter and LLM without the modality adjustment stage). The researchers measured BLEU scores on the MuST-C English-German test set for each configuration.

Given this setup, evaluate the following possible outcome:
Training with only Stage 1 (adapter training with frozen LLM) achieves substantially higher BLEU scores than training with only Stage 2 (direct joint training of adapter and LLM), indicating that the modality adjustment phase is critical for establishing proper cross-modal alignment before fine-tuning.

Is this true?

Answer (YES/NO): YES